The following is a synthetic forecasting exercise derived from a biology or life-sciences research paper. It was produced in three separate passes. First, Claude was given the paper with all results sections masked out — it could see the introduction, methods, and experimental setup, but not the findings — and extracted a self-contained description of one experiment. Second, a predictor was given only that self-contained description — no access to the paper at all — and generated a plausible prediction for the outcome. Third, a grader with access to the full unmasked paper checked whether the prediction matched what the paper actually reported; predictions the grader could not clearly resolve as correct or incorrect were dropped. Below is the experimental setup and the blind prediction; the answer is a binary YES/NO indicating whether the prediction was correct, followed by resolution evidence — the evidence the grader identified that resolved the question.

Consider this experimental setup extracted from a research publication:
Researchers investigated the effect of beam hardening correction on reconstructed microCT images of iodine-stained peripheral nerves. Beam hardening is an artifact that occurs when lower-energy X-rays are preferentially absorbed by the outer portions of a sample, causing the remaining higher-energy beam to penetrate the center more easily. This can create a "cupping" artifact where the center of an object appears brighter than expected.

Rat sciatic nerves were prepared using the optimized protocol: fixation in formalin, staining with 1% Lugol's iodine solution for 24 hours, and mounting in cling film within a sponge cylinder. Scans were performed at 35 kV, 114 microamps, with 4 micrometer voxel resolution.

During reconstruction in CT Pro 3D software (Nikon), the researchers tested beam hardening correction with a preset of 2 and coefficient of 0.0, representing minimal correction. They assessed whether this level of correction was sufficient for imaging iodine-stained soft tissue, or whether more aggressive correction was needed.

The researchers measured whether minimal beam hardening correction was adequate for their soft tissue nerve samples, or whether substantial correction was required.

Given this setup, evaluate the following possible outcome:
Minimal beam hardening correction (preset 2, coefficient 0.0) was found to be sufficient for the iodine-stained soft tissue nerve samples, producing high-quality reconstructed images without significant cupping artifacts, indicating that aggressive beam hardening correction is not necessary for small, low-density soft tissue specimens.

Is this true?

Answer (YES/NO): YES